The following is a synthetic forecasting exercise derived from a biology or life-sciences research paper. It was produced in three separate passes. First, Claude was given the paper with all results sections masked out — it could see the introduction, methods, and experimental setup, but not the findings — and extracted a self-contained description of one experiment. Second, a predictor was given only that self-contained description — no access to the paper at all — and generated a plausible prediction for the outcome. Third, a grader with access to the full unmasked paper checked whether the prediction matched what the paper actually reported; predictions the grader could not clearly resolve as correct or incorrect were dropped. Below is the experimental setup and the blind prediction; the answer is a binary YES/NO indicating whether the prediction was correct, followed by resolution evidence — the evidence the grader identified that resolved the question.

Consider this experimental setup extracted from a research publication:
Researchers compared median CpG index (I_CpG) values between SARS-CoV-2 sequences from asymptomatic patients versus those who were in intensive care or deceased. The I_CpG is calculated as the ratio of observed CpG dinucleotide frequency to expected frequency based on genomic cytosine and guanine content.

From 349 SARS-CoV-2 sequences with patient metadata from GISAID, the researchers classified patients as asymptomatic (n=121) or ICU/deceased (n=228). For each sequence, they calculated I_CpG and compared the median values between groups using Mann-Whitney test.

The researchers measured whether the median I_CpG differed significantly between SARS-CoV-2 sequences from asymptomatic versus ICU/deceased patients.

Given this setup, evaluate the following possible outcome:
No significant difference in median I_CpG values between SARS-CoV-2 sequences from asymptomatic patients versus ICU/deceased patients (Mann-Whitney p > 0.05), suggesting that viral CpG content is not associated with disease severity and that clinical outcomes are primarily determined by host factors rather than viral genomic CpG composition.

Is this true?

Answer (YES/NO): YES